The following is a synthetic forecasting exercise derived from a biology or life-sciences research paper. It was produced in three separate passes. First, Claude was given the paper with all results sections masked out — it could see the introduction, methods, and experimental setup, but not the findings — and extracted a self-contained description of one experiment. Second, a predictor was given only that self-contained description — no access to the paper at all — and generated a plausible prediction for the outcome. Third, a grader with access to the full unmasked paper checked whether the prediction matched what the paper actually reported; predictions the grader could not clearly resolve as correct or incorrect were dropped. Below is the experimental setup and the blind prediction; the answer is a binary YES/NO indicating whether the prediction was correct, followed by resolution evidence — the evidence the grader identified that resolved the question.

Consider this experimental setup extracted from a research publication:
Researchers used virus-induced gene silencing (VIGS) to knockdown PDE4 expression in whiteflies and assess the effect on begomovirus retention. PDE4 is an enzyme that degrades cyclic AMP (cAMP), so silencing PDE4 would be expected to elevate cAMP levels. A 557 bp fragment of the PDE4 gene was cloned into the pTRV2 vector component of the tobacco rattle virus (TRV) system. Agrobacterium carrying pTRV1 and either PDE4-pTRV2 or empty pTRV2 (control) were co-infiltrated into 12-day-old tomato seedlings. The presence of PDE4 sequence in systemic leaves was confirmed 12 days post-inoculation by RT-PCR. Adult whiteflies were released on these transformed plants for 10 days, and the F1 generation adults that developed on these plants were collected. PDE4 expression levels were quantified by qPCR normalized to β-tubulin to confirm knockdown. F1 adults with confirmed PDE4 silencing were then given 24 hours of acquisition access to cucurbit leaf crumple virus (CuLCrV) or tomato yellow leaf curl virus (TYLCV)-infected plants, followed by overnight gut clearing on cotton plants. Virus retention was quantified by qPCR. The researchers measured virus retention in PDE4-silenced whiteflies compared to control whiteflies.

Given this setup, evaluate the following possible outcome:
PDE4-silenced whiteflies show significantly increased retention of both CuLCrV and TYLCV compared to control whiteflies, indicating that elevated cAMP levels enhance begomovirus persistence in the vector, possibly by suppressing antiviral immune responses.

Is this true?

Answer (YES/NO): YES